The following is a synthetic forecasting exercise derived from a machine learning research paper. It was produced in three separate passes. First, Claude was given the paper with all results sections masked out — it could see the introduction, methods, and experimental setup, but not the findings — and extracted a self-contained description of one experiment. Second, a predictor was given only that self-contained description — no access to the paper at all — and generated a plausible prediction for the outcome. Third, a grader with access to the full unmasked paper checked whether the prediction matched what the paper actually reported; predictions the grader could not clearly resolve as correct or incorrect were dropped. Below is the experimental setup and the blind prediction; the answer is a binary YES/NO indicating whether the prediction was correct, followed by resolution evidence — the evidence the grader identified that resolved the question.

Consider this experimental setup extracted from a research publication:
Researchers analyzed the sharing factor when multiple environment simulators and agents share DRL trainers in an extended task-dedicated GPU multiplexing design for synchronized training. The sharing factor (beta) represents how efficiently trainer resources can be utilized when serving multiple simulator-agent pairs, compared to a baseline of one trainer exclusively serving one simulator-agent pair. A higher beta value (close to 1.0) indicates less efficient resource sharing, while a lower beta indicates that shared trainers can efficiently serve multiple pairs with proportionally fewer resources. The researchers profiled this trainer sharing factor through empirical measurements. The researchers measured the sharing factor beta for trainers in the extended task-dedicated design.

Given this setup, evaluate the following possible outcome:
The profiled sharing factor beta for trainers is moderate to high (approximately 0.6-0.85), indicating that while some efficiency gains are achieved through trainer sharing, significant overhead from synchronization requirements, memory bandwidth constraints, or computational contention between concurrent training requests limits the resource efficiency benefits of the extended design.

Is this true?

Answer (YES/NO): NO